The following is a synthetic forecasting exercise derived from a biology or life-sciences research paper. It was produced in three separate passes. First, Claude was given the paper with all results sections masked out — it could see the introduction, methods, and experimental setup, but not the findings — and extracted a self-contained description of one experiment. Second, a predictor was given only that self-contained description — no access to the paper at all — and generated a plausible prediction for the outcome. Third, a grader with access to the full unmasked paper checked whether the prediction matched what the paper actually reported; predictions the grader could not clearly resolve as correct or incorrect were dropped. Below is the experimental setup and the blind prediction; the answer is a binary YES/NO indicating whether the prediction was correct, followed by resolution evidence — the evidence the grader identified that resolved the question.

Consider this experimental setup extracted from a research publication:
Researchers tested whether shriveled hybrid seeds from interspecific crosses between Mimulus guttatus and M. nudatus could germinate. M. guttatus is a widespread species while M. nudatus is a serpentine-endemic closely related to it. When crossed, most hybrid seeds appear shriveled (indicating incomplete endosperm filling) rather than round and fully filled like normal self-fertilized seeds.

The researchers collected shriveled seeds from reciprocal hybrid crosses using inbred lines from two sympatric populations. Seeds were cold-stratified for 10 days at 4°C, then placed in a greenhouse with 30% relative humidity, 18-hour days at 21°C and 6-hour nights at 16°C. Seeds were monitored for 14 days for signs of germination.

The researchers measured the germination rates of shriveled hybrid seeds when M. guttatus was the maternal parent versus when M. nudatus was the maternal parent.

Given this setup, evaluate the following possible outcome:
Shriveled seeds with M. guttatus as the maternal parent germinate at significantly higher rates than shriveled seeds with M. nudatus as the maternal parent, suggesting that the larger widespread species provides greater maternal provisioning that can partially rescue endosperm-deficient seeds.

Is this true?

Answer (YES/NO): YES